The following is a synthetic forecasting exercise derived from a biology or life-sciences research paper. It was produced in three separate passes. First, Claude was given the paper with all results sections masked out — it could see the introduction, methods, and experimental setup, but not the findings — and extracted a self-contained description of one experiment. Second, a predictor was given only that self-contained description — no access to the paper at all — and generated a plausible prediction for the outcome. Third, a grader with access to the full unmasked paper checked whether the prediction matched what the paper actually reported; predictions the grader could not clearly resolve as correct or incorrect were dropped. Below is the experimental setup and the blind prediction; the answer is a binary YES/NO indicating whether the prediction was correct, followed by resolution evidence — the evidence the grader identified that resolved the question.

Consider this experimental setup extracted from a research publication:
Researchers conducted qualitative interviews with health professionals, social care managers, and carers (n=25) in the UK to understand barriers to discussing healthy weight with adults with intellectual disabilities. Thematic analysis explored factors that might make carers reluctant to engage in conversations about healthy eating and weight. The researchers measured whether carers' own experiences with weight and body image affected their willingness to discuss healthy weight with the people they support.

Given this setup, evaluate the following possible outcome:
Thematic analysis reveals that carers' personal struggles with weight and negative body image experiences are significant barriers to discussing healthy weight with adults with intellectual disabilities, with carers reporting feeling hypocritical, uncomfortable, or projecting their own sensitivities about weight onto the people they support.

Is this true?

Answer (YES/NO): NO